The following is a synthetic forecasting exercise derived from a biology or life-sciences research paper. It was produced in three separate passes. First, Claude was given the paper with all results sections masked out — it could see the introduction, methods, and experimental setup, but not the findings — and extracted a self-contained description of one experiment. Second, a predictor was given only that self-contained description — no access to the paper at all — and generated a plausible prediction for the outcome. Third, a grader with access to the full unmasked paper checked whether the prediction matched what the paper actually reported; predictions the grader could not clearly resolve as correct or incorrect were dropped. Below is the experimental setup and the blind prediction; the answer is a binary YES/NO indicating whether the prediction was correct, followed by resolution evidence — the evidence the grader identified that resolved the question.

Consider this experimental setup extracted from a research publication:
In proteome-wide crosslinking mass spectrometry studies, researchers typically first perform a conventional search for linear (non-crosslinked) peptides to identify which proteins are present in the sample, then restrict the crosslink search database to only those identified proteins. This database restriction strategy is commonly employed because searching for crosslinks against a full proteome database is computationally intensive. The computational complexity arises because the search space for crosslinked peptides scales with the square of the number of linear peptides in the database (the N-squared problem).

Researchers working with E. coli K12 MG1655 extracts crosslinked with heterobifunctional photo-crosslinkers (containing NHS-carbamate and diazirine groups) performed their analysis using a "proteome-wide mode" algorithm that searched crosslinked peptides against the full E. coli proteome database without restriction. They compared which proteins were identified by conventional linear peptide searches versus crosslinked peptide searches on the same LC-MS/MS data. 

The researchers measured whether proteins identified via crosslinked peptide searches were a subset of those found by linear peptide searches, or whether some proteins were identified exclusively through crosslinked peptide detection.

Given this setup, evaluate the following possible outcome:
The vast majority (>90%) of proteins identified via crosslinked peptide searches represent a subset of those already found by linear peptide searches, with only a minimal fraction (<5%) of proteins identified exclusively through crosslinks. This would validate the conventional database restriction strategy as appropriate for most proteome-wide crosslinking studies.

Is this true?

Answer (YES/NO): NO